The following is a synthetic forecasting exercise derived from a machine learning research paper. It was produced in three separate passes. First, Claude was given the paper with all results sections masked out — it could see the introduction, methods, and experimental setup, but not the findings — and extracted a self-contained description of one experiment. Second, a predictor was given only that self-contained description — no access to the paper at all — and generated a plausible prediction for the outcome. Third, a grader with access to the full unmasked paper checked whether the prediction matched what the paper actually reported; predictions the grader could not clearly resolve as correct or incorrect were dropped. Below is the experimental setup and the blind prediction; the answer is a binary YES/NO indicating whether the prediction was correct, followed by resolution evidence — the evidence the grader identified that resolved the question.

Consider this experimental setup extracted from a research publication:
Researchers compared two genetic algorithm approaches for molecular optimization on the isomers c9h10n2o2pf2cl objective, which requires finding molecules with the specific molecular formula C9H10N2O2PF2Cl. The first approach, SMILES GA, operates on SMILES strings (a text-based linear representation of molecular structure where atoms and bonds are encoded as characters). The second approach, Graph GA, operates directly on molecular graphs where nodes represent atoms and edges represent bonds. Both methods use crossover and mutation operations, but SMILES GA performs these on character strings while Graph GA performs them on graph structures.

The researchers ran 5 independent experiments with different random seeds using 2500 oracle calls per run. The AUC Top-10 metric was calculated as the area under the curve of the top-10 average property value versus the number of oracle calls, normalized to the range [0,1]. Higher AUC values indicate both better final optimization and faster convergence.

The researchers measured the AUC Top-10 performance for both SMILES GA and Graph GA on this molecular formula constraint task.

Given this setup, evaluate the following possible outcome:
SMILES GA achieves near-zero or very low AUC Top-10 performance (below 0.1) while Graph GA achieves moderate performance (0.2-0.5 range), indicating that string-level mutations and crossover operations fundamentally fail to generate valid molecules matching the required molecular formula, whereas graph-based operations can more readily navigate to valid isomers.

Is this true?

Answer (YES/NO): NO